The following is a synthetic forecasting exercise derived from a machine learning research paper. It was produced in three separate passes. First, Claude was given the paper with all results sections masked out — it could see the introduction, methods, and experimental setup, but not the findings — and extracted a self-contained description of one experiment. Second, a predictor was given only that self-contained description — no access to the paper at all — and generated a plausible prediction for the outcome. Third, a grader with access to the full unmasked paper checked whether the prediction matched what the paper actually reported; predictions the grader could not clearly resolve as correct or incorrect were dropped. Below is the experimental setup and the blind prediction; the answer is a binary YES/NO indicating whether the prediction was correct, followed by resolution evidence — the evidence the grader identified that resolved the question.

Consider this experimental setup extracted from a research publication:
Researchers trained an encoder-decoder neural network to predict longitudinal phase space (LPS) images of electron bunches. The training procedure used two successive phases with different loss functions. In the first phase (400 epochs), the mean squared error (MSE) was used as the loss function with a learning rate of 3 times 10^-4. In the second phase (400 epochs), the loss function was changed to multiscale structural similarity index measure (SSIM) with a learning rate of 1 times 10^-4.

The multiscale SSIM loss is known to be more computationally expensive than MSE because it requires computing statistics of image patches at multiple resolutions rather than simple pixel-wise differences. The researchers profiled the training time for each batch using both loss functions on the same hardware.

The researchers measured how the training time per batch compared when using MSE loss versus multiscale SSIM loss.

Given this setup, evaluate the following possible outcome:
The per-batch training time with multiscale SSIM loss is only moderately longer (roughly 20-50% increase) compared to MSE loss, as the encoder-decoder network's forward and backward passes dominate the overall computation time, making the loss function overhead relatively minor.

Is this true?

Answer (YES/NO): YES